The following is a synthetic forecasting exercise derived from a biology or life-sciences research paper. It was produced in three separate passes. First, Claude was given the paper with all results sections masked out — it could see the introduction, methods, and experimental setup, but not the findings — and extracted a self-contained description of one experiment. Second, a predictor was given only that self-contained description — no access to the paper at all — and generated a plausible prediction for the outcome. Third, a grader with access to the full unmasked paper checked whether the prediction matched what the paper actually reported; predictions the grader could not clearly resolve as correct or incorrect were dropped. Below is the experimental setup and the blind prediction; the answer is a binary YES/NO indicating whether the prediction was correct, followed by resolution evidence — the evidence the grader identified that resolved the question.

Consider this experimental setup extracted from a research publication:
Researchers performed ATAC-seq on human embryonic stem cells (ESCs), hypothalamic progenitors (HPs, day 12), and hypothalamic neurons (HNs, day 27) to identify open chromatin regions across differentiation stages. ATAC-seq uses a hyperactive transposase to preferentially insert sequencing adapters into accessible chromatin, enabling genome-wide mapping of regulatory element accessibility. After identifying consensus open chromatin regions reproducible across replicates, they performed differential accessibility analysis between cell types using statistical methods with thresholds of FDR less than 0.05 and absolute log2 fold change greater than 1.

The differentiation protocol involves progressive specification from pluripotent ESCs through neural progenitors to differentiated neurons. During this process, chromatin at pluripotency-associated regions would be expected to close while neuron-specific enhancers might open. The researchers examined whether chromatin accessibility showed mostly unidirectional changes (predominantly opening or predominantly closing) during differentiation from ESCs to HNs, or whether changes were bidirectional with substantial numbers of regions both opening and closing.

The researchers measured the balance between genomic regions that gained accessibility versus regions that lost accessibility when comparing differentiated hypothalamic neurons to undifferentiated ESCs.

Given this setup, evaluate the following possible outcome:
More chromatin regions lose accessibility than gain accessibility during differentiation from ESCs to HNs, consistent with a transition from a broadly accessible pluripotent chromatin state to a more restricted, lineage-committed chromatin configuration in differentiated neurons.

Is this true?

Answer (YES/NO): YES